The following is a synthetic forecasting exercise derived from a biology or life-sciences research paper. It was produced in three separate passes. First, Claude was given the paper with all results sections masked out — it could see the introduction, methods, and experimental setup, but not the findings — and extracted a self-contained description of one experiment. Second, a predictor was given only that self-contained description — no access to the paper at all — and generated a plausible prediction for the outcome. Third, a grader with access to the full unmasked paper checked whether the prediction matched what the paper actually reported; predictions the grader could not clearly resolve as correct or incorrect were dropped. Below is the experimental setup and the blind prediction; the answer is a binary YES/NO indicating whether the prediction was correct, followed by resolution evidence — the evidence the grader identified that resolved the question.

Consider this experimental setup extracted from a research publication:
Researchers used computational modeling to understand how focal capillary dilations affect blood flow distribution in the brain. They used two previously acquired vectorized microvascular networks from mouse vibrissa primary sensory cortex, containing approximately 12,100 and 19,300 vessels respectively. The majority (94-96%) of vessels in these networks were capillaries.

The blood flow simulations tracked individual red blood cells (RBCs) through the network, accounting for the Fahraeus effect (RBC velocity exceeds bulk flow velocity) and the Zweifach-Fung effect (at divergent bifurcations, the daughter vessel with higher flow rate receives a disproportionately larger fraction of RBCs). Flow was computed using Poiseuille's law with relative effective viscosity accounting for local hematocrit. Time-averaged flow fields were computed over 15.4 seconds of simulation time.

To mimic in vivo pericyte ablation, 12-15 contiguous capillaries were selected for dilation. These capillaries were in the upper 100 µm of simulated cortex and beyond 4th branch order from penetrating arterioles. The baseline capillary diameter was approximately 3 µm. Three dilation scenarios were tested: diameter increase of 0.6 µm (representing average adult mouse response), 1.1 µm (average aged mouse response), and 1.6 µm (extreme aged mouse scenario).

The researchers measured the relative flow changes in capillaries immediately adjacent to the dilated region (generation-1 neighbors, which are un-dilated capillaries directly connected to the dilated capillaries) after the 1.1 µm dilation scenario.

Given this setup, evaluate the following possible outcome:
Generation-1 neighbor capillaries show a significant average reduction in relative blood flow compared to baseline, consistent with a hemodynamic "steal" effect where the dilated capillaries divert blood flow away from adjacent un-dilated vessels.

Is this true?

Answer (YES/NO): NO